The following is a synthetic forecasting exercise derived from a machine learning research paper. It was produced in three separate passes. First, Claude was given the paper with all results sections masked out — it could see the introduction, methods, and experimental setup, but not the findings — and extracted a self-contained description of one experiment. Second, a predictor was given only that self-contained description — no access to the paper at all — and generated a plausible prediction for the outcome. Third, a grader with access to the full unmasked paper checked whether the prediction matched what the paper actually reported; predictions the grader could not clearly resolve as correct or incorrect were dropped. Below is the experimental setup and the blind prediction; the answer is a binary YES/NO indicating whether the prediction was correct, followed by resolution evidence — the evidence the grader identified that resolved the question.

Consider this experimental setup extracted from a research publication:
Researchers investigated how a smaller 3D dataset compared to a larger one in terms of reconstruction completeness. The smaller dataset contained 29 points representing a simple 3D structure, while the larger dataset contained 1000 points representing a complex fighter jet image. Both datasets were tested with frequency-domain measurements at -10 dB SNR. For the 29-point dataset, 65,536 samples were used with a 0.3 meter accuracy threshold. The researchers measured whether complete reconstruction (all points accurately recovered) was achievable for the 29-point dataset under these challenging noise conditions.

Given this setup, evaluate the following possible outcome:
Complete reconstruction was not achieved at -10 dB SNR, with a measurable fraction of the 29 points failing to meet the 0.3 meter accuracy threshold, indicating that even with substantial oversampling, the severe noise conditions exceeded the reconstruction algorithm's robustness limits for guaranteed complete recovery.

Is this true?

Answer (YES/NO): NO